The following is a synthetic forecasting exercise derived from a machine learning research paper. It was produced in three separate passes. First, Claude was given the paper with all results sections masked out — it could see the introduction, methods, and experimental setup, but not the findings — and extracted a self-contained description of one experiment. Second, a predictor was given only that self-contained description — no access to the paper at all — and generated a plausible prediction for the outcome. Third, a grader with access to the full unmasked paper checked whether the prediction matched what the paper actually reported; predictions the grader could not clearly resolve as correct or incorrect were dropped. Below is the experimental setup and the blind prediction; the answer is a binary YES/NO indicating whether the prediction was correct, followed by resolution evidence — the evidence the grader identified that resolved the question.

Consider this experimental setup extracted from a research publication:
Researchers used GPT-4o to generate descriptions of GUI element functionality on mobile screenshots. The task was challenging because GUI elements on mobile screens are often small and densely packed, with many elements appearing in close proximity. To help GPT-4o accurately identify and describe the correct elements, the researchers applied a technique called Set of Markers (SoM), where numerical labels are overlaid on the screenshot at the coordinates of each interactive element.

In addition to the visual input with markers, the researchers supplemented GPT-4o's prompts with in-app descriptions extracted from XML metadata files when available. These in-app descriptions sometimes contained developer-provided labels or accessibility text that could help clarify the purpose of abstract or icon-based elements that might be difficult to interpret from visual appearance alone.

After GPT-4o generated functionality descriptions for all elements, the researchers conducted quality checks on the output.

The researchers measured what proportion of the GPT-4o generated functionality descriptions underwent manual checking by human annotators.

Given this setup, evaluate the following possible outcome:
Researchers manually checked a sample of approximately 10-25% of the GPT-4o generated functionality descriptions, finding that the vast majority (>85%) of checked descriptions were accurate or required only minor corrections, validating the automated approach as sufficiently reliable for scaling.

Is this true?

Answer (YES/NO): NO